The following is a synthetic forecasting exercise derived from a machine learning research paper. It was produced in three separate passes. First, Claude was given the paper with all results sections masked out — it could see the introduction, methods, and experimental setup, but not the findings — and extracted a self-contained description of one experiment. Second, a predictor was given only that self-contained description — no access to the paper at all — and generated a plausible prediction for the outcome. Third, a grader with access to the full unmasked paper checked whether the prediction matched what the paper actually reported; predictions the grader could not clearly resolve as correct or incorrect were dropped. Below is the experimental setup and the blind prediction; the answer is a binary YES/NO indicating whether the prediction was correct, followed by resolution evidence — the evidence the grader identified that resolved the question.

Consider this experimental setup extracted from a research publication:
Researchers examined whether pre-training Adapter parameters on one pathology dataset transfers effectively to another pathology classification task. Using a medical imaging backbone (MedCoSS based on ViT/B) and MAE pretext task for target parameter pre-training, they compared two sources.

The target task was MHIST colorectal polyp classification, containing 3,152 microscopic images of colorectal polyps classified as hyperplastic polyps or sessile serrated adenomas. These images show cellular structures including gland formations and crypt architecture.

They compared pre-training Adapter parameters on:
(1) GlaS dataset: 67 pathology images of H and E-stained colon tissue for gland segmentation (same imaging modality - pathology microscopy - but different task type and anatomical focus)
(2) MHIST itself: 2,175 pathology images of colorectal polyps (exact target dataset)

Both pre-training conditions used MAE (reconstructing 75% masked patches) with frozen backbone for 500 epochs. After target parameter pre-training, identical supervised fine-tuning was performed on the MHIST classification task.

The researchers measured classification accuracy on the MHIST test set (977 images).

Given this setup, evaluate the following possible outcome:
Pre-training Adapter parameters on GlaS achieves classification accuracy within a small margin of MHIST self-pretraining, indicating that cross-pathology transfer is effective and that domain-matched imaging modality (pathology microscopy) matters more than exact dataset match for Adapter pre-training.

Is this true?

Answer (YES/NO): NO